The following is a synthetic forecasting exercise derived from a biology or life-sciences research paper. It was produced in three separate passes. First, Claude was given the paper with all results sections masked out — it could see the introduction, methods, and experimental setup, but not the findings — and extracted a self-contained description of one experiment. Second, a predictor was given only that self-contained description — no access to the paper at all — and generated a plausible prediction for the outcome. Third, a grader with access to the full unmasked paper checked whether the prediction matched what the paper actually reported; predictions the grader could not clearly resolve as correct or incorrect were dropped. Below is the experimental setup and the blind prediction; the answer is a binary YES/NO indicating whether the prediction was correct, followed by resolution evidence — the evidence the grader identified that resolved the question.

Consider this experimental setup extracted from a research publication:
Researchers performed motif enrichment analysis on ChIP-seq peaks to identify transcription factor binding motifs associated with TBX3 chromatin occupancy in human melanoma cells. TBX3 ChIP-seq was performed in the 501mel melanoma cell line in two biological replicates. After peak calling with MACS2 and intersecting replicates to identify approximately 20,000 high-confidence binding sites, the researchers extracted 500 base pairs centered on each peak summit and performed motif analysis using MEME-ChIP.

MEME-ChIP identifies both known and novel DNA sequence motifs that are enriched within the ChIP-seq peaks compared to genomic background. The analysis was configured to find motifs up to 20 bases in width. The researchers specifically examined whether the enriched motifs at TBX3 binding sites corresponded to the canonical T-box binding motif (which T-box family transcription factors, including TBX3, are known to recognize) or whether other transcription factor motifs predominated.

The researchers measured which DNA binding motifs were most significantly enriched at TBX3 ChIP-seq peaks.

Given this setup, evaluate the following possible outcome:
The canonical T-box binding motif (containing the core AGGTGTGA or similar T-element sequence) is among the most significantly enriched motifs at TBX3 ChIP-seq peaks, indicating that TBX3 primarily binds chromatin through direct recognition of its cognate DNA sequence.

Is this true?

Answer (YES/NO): NO